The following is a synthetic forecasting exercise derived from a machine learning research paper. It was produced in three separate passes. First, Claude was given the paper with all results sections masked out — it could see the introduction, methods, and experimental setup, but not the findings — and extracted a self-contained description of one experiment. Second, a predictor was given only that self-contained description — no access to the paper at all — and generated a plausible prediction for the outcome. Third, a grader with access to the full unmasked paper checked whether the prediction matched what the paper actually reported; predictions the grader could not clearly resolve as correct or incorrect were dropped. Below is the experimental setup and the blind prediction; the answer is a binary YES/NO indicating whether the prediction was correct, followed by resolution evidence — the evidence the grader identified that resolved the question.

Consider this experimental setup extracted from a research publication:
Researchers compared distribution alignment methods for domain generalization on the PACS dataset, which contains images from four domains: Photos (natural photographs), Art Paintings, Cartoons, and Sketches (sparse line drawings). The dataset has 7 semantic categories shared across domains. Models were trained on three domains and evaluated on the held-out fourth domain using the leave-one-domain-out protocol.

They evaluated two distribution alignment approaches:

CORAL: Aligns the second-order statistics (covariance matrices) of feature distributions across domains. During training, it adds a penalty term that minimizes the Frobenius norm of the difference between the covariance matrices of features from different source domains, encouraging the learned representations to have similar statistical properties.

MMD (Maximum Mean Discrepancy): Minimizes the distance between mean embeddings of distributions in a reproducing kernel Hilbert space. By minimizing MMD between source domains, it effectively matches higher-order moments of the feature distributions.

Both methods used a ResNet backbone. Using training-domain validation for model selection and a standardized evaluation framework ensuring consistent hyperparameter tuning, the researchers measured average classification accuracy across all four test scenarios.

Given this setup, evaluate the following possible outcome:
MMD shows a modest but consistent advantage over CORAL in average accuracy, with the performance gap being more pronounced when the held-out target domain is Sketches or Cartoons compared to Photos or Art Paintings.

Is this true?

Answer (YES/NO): NO